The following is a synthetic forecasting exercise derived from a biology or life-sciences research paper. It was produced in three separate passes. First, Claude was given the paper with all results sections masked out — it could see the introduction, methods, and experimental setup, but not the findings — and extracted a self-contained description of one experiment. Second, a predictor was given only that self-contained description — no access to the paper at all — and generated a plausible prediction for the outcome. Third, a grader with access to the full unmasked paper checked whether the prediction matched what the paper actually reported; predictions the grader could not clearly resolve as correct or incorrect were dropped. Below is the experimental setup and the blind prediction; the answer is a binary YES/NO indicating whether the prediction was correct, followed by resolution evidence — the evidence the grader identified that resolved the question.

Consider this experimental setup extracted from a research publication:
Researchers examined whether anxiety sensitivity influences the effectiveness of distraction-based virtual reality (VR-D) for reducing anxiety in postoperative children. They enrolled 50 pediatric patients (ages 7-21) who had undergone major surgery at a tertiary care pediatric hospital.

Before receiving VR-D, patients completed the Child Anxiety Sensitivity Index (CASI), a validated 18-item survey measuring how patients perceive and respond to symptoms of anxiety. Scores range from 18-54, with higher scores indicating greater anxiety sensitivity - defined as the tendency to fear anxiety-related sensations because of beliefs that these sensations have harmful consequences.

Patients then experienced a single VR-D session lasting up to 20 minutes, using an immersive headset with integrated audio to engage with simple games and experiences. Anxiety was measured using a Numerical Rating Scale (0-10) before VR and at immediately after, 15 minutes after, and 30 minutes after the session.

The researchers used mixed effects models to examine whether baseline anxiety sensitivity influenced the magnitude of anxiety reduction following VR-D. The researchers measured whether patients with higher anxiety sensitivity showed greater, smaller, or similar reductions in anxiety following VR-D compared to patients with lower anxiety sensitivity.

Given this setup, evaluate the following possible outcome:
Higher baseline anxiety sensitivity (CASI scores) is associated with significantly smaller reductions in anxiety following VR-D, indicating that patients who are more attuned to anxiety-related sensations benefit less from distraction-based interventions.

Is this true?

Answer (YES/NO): NO